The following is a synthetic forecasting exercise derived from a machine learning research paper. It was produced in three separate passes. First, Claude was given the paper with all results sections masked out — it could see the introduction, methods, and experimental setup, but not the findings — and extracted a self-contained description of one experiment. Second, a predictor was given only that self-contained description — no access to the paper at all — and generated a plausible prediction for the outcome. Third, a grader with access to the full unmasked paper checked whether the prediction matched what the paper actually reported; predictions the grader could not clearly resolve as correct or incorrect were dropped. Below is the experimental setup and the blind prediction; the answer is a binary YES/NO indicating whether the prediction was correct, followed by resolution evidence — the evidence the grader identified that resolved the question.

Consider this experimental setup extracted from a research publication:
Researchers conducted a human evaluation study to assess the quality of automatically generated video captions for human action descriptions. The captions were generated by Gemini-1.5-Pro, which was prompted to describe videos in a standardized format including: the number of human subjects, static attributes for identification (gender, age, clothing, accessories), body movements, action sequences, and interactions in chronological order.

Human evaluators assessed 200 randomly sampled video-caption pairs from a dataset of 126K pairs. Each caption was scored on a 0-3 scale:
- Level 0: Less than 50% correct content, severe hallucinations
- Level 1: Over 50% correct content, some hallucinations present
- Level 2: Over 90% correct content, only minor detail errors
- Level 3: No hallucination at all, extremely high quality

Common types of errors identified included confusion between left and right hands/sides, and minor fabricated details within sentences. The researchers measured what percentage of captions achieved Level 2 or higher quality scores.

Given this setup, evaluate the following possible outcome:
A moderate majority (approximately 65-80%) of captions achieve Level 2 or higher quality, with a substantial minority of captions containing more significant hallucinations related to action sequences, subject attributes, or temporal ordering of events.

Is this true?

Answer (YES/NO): NO